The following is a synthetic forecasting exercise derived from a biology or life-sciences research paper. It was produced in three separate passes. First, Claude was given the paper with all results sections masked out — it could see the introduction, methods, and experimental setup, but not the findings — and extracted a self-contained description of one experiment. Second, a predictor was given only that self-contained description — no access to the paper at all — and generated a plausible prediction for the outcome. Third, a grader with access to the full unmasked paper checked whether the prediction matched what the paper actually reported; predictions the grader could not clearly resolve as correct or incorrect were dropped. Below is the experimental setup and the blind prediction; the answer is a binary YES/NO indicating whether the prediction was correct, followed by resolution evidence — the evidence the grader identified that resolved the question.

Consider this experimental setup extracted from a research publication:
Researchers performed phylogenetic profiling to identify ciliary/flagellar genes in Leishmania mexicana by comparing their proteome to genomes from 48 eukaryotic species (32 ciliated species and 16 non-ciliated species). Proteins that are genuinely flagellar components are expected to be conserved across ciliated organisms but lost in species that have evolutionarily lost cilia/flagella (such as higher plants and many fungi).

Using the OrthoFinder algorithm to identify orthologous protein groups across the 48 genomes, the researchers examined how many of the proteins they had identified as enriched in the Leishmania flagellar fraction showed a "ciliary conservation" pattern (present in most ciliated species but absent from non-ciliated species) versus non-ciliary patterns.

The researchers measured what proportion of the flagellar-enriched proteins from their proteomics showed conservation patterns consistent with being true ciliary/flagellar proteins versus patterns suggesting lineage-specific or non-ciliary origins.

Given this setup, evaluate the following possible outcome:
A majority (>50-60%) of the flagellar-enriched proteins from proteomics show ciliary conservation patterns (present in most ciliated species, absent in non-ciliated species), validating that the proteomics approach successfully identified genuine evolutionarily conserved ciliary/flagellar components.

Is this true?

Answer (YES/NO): NO